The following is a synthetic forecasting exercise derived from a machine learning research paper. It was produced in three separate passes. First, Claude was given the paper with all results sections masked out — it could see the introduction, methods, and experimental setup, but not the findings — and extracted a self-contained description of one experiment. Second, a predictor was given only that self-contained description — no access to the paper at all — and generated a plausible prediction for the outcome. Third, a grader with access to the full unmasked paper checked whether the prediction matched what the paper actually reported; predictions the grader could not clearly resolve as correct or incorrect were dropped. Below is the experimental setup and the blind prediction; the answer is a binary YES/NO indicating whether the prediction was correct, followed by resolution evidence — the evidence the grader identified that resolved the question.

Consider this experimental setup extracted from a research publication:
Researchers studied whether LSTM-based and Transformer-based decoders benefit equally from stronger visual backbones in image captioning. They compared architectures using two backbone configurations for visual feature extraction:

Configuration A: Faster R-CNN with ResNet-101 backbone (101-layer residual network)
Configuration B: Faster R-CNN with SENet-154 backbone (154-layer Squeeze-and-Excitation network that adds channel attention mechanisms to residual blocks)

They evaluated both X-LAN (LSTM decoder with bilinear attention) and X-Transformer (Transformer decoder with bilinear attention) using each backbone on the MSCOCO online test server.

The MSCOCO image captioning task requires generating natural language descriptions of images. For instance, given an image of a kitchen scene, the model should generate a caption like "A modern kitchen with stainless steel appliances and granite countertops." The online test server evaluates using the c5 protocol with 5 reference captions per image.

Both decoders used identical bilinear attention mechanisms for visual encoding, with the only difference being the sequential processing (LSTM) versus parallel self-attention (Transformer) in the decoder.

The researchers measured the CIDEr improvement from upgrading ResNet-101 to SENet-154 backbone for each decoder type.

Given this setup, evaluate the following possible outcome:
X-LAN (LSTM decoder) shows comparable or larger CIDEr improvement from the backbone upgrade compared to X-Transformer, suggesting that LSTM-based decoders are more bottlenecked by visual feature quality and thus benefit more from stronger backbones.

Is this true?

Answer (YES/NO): YES